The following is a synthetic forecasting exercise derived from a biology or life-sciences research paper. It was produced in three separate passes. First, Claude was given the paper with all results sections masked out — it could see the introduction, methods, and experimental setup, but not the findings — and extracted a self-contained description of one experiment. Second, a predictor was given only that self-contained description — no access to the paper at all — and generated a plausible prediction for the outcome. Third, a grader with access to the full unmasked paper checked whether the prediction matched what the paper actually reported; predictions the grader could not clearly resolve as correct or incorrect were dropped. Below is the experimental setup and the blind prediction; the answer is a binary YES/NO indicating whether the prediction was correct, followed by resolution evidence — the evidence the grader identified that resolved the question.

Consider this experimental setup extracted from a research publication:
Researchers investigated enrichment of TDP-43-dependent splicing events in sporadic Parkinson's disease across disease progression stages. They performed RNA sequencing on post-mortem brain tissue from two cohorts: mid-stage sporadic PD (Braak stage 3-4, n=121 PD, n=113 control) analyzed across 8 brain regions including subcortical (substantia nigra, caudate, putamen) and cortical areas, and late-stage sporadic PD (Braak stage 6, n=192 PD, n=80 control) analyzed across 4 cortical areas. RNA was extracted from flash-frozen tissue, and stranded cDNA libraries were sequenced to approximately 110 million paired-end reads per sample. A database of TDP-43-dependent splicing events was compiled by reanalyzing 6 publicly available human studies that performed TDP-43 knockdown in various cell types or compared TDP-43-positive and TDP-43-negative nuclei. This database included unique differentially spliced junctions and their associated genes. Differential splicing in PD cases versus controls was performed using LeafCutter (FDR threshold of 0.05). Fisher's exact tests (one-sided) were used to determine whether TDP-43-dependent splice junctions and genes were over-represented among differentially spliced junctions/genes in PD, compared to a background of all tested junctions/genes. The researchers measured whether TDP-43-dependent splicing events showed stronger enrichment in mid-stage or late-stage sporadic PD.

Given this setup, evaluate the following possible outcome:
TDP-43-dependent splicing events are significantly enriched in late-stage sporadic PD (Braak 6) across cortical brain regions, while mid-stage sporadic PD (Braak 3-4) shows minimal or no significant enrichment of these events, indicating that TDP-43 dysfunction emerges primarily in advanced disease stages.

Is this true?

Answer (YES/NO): NO